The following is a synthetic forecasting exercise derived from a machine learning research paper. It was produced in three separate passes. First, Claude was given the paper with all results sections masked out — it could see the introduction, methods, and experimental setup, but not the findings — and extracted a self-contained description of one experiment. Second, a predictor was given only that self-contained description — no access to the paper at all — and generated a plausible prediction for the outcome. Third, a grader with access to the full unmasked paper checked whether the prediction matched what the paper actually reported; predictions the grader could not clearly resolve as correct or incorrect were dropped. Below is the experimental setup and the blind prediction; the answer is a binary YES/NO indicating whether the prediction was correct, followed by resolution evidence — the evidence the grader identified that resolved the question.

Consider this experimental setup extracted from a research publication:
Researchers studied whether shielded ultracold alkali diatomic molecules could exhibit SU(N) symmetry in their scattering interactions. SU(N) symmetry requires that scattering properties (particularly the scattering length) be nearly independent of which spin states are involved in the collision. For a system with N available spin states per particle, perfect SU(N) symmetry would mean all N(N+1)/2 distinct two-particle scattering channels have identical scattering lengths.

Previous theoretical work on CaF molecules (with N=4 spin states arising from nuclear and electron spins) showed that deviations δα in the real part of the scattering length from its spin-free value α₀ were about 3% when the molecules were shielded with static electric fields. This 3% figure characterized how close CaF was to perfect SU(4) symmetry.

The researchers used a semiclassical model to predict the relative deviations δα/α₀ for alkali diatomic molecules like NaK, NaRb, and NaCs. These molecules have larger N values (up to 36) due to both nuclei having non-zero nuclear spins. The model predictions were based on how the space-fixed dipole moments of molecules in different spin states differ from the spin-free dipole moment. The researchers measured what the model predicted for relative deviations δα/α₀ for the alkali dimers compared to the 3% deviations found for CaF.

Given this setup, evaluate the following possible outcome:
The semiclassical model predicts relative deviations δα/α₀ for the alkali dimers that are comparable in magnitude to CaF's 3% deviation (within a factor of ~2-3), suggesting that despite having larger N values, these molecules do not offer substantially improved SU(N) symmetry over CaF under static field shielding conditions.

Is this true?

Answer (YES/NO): NO